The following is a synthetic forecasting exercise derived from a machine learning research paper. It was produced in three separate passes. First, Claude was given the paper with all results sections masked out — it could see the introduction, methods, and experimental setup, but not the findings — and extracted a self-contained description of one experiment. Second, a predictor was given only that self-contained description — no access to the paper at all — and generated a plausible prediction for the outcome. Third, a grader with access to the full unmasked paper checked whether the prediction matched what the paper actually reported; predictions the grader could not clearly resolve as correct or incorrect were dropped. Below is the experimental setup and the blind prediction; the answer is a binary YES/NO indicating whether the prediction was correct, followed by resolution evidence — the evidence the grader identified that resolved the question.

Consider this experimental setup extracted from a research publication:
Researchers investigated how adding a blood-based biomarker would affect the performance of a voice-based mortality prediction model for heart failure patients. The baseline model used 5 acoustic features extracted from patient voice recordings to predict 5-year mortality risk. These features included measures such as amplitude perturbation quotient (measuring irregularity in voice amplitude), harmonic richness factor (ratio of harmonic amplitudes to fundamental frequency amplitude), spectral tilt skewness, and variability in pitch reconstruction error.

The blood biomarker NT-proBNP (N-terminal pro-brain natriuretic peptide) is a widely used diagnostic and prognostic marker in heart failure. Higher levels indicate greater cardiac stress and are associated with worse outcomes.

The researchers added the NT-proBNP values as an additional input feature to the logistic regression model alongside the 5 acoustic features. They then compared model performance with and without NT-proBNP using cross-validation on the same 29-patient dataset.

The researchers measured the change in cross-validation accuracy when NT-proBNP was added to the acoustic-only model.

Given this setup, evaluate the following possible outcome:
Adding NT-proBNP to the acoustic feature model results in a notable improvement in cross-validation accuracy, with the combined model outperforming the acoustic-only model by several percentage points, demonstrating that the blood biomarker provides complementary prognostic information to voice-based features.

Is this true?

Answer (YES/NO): YES